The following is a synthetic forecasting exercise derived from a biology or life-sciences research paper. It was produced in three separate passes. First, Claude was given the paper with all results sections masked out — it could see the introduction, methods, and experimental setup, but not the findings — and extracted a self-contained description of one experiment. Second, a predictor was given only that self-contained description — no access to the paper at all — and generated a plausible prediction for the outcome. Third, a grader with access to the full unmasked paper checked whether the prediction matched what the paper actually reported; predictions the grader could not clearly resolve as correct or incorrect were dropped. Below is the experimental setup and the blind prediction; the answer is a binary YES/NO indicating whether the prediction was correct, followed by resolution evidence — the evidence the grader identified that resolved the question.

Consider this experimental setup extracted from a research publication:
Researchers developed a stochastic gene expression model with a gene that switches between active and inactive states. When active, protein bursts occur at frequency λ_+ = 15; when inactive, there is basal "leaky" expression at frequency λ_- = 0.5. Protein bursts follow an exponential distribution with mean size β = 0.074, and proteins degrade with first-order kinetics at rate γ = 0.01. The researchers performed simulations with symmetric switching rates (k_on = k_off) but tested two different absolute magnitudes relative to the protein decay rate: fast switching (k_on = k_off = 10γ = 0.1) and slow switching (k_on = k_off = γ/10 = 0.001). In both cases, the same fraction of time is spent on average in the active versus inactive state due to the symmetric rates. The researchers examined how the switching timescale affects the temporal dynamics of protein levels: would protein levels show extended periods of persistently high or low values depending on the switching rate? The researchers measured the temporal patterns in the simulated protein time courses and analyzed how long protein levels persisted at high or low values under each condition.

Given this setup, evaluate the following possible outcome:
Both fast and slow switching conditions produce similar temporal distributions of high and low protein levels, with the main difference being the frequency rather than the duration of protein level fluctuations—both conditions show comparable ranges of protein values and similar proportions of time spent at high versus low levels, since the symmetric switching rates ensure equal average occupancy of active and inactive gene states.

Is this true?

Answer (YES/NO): NO